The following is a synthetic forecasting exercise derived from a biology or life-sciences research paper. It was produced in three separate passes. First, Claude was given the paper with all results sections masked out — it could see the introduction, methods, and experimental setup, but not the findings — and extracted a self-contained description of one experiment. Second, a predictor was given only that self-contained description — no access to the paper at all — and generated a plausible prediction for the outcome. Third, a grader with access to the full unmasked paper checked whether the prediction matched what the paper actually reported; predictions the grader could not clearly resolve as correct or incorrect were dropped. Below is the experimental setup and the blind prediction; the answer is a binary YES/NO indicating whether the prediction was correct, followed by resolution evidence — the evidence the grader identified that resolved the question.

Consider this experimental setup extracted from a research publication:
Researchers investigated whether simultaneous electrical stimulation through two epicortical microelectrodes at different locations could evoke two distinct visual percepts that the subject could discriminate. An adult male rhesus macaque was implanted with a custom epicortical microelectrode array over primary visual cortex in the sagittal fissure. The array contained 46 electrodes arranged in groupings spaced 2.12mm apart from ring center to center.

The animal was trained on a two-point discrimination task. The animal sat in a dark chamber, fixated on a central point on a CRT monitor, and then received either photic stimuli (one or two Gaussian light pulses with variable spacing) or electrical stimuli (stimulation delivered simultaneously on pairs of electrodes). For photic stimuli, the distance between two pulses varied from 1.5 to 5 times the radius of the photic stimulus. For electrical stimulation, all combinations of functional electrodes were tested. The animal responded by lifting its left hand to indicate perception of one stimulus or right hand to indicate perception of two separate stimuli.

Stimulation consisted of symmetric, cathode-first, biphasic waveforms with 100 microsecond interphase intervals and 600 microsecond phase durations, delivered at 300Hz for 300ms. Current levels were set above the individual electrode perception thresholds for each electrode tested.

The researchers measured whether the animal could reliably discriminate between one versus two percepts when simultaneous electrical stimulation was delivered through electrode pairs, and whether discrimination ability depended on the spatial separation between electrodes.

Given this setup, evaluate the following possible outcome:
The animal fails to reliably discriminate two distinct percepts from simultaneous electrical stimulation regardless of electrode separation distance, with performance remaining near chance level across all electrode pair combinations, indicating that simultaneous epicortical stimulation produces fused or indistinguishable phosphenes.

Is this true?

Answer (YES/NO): NO